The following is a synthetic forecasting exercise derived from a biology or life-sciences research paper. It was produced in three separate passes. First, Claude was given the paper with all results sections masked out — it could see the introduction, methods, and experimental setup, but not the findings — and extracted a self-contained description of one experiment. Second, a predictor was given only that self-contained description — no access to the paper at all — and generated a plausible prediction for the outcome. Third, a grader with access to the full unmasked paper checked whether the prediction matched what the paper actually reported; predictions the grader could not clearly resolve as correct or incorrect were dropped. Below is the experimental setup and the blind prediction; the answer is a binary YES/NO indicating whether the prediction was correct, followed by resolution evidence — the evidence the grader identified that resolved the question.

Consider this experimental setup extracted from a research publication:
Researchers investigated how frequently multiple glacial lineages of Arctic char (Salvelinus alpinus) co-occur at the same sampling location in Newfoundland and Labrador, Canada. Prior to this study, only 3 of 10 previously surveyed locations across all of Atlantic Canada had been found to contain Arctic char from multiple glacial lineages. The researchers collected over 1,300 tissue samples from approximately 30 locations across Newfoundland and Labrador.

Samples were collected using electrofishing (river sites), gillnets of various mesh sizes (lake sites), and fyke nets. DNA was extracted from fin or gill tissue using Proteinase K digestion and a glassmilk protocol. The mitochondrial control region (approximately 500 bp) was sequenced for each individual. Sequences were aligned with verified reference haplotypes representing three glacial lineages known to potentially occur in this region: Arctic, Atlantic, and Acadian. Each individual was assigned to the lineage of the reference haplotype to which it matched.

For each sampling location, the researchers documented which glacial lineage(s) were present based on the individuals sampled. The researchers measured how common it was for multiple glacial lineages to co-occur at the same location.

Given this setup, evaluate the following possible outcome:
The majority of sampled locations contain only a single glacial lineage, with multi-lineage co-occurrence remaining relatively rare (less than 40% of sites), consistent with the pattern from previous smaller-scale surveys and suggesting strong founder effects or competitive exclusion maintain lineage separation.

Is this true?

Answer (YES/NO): NO